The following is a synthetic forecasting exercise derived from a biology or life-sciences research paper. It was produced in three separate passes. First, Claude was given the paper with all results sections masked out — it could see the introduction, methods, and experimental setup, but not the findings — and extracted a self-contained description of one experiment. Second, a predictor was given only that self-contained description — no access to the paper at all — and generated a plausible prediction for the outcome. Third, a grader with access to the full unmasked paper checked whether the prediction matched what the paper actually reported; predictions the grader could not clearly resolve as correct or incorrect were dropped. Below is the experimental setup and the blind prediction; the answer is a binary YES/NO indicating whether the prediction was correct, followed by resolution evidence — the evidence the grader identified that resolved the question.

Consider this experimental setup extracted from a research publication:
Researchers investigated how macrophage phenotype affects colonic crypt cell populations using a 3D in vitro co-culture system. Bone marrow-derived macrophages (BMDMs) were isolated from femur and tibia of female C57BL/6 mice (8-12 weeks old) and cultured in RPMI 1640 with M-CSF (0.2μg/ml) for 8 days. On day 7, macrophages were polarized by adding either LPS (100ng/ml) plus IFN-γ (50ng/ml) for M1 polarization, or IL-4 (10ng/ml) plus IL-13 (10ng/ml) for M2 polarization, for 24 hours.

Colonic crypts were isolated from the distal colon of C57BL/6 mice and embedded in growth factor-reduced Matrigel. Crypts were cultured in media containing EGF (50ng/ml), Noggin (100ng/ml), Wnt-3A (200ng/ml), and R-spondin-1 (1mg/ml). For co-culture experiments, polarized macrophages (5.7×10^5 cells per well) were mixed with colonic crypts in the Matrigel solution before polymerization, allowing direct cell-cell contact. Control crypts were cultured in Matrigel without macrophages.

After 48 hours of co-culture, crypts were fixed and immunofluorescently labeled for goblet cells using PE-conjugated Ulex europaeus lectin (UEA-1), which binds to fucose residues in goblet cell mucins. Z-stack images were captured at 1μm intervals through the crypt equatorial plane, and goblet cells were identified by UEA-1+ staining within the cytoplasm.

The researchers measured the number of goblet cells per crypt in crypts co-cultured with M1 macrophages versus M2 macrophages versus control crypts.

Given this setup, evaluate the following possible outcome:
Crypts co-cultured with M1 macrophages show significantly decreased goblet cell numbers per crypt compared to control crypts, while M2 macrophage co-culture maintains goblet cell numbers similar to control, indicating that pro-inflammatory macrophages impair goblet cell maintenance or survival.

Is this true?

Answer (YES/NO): YES